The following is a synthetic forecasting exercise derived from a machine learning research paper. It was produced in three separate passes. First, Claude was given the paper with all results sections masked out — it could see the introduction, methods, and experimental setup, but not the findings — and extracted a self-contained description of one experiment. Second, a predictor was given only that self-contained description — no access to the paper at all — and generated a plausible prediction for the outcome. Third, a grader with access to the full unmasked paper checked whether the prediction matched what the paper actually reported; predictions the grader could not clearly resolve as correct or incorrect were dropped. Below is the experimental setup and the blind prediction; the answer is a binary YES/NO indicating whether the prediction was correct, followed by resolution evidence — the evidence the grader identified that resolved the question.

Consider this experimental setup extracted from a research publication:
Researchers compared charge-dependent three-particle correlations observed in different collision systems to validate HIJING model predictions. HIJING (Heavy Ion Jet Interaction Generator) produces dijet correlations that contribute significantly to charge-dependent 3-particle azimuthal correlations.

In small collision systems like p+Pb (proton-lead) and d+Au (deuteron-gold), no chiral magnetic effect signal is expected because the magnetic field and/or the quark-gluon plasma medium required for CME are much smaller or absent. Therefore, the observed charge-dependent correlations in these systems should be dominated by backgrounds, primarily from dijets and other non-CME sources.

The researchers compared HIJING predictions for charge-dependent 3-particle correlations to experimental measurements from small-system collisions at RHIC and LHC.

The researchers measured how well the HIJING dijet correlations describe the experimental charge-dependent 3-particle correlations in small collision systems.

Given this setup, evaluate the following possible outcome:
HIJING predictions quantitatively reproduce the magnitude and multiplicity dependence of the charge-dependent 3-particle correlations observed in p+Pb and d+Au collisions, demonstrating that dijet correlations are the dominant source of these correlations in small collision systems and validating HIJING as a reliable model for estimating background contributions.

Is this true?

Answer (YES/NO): NO